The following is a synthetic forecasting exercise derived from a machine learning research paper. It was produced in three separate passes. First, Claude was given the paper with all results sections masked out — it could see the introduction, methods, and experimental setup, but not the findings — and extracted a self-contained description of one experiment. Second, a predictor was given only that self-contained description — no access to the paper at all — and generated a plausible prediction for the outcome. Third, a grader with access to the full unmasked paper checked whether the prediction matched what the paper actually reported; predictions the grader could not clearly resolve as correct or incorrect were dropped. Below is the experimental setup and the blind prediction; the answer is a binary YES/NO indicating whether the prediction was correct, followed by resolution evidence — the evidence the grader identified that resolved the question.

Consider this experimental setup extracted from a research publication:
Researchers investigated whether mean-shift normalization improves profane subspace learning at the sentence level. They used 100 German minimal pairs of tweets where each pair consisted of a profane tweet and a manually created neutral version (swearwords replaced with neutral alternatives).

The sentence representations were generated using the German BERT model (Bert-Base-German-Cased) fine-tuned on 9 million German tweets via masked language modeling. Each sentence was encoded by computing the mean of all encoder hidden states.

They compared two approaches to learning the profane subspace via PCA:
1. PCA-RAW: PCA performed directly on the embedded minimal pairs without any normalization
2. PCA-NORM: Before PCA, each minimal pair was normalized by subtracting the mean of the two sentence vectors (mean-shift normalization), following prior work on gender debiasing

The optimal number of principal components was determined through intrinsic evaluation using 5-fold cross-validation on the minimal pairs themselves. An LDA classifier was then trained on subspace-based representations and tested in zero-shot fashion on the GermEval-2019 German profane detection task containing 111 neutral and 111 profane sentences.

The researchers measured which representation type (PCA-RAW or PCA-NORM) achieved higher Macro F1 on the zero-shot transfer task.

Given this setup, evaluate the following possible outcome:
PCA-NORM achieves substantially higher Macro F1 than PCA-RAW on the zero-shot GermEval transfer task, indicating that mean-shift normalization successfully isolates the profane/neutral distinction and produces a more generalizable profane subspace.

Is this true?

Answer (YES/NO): NO